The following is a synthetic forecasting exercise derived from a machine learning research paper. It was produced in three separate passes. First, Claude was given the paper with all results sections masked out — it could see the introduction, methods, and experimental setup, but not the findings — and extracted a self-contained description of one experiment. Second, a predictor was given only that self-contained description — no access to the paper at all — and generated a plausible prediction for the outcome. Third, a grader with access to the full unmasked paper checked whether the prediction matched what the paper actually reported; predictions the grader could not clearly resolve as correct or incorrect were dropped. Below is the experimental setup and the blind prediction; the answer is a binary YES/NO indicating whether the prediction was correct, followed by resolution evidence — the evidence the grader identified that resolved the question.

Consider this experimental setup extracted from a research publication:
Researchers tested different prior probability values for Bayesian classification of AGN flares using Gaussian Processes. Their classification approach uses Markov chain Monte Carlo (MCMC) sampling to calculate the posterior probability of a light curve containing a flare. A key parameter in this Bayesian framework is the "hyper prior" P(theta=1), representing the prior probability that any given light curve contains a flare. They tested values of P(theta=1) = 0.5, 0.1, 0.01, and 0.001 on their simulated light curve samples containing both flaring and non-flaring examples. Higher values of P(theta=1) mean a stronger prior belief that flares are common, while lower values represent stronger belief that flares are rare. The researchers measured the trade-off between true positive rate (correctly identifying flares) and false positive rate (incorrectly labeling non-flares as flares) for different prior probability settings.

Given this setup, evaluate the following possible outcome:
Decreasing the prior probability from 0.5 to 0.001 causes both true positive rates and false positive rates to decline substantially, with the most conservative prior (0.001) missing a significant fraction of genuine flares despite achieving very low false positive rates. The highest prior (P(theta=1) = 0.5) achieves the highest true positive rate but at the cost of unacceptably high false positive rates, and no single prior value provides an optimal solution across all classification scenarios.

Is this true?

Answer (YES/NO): NO